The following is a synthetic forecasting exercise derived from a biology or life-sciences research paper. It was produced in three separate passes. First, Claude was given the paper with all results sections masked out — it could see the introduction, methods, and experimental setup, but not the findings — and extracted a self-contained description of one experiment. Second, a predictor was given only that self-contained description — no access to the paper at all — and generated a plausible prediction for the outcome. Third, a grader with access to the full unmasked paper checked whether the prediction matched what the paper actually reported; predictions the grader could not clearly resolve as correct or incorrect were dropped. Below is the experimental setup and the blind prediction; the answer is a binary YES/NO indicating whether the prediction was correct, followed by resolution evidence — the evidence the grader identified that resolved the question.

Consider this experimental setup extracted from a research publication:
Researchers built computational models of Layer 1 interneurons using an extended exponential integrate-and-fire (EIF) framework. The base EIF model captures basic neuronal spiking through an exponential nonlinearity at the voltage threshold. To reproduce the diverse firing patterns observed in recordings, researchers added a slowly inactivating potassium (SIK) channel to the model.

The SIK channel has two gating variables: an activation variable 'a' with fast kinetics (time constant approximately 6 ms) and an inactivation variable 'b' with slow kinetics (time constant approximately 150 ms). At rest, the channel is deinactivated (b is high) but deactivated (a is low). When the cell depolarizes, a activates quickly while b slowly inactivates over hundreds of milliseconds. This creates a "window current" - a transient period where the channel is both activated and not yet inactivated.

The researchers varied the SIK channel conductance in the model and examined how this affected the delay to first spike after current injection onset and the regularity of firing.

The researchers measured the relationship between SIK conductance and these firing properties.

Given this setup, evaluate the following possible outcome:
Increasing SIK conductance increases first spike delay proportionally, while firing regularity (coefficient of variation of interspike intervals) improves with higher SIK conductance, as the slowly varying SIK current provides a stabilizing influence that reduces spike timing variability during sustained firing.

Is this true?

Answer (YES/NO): NO